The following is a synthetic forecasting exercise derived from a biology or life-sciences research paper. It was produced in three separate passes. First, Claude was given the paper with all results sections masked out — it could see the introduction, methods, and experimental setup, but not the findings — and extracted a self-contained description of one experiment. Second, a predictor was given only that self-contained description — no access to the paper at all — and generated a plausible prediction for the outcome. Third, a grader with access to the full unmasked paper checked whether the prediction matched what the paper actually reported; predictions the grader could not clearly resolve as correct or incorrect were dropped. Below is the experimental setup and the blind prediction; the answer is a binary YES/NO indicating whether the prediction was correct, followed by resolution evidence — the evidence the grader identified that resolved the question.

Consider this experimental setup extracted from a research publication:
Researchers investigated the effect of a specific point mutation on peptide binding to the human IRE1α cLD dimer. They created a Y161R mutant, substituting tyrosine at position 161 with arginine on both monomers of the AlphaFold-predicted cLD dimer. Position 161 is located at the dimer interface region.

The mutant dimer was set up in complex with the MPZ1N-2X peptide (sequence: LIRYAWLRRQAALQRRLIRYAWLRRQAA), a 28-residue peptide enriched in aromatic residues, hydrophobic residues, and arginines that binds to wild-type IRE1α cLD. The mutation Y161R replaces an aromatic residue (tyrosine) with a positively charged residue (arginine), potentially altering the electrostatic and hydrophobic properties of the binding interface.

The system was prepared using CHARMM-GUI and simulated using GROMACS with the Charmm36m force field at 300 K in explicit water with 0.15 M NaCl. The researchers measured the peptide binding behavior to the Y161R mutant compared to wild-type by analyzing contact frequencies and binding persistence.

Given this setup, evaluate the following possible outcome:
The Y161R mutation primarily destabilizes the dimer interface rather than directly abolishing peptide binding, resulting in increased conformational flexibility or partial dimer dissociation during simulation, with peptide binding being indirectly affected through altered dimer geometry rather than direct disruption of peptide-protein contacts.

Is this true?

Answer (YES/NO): NO